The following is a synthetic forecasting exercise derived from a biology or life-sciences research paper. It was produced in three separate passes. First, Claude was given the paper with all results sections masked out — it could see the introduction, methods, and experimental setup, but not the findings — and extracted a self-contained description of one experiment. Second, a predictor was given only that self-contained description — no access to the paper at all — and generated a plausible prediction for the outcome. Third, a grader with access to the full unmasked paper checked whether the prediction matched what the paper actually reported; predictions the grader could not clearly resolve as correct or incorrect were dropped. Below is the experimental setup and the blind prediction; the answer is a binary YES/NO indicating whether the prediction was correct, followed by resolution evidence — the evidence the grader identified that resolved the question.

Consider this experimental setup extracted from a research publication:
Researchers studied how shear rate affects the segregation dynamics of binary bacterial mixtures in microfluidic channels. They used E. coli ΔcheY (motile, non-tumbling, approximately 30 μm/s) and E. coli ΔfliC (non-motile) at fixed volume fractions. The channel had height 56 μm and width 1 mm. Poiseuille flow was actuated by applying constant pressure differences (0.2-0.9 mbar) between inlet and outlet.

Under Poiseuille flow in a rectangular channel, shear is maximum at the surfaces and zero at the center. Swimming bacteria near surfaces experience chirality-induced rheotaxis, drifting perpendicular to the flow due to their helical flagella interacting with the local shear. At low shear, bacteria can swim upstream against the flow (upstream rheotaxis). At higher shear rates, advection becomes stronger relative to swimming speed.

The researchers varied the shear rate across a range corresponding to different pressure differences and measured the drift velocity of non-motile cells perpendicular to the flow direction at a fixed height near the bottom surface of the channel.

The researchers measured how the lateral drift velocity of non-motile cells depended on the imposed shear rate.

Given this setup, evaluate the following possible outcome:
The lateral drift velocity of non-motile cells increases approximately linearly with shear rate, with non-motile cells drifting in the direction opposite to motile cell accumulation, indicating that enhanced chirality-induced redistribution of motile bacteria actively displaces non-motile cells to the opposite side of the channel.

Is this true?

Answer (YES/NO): NO